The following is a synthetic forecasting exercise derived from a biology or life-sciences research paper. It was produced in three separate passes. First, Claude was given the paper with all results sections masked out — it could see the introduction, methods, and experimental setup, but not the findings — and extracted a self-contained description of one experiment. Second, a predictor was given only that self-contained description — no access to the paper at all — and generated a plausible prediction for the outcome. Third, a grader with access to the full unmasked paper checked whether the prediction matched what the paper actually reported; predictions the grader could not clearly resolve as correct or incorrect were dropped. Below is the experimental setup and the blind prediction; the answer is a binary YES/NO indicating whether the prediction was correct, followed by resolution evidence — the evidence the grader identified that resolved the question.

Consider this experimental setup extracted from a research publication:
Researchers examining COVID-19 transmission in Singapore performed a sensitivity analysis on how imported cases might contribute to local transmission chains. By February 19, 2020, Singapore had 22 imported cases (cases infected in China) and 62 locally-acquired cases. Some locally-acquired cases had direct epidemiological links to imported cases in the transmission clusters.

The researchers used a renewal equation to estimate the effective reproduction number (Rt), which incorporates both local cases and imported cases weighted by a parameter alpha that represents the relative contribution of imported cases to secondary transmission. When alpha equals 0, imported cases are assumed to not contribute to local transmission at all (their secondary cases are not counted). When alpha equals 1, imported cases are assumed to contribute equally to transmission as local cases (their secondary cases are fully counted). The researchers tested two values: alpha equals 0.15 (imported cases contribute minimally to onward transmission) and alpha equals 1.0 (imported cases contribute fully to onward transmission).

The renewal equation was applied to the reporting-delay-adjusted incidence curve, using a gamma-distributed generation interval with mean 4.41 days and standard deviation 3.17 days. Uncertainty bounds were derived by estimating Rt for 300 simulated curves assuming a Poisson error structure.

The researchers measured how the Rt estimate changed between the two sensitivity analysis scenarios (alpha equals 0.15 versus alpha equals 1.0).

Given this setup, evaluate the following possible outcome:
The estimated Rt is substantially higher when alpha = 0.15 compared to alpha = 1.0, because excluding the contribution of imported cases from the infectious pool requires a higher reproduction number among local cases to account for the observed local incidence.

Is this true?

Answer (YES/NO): NO